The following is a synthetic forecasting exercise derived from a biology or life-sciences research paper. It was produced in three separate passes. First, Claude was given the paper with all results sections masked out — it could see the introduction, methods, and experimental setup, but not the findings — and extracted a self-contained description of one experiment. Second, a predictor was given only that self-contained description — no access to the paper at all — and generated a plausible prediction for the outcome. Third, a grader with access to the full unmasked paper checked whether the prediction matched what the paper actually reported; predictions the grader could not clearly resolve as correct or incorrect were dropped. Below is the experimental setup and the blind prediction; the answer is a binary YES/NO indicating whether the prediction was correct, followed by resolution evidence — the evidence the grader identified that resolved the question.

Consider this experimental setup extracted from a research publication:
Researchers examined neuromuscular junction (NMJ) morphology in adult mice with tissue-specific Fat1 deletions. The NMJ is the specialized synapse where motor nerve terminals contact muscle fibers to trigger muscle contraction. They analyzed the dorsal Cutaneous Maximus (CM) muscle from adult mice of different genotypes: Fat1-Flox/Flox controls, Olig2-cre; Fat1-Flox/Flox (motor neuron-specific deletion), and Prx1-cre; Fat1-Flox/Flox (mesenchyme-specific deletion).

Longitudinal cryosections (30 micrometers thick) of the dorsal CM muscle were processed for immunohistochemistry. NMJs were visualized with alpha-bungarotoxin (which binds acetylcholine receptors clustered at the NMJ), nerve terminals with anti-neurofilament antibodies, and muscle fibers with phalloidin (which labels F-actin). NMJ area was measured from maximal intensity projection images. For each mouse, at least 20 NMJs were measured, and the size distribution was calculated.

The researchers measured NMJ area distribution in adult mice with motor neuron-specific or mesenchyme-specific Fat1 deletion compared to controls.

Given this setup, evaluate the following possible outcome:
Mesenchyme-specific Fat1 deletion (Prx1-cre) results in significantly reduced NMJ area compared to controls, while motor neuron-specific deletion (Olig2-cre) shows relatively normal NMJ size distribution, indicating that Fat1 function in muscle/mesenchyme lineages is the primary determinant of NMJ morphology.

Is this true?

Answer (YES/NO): NO